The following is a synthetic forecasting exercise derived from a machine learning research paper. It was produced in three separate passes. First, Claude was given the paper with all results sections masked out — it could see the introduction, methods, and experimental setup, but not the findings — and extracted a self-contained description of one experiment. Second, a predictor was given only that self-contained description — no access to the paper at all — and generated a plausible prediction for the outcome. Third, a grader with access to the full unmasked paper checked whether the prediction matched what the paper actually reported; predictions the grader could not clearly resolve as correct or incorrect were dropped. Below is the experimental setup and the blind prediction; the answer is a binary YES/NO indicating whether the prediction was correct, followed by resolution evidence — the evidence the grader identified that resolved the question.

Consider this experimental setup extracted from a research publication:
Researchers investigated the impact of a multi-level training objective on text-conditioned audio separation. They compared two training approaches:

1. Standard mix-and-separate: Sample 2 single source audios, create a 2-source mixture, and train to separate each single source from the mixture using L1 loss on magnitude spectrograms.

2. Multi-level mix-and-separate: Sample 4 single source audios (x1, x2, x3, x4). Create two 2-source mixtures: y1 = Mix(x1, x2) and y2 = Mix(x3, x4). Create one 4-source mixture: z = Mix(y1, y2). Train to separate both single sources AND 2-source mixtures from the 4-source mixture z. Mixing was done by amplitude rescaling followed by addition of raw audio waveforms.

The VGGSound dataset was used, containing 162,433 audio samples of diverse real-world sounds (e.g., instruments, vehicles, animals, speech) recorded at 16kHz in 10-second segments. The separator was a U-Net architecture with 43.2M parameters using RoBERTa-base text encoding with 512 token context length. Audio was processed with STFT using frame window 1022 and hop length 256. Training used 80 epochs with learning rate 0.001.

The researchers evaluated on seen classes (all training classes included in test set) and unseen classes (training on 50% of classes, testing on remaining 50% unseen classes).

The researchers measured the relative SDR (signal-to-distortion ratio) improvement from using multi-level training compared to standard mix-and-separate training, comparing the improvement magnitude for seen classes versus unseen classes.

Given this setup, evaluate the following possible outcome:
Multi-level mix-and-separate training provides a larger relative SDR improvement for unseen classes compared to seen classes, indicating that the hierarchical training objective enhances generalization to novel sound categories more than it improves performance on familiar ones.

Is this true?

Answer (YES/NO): YES